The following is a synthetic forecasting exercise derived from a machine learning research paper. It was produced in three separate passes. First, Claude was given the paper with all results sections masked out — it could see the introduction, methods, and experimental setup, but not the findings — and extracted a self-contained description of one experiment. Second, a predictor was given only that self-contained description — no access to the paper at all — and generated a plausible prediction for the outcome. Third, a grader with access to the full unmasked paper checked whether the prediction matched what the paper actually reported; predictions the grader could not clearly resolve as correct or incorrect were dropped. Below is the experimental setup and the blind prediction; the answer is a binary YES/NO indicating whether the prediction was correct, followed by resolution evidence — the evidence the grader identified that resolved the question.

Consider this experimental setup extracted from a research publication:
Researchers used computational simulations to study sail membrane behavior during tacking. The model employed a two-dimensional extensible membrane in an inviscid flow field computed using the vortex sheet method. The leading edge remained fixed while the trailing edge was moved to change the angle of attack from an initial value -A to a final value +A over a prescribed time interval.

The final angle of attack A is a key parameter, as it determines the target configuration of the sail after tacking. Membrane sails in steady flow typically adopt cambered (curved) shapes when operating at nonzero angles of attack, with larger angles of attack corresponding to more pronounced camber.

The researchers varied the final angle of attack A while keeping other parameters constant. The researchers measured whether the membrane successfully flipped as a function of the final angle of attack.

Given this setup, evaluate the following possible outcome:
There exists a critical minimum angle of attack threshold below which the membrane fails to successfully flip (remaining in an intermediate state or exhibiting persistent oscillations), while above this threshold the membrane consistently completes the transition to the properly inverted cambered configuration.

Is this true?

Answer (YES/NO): NO